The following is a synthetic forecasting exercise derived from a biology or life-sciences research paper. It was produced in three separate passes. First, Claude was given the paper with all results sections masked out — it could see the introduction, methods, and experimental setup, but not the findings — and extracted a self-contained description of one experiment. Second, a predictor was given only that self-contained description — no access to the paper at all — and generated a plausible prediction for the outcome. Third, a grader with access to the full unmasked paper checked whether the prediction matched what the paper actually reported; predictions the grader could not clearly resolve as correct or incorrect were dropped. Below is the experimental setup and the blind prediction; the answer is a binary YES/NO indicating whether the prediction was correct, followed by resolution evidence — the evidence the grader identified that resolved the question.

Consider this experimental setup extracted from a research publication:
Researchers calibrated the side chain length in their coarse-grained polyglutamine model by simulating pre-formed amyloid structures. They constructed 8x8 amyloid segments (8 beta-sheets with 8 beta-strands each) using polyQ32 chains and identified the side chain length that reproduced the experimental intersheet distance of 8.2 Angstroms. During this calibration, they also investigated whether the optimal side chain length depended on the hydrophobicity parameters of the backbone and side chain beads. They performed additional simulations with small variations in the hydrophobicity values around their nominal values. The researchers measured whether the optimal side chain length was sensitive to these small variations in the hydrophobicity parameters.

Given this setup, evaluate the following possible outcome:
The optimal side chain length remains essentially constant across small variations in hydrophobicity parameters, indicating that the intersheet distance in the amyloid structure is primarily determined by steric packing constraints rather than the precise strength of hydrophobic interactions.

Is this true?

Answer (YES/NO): YES